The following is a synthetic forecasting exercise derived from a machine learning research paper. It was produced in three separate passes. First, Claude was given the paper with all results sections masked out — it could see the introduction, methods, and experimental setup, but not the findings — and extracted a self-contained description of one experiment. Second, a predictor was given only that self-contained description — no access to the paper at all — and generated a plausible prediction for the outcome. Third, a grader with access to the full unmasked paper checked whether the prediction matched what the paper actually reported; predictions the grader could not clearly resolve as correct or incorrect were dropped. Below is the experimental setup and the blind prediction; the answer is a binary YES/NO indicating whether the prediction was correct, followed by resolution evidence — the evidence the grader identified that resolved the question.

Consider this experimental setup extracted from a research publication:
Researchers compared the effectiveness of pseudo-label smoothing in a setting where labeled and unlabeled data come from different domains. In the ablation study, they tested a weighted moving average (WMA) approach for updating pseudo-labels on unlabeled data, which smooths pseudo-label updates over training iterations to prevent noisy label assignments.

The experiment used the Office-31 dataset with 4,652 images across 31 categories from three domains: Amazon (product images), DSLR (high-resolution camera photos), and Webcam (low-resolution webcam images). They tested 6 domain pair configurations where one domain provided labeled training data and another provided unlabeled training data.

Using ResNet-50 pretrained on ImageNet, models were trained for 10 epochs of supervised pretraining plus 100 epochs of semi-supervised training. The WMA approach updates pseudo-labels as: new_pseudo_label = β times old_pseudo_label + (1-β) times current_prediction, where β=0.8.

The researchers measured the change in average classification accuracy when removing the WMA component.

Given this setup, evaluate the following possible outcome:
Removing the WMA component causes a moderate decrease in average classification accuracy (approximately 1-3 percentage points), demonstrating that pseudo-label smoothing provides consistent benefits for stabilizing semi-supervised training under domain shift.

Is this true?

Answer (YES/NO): NO